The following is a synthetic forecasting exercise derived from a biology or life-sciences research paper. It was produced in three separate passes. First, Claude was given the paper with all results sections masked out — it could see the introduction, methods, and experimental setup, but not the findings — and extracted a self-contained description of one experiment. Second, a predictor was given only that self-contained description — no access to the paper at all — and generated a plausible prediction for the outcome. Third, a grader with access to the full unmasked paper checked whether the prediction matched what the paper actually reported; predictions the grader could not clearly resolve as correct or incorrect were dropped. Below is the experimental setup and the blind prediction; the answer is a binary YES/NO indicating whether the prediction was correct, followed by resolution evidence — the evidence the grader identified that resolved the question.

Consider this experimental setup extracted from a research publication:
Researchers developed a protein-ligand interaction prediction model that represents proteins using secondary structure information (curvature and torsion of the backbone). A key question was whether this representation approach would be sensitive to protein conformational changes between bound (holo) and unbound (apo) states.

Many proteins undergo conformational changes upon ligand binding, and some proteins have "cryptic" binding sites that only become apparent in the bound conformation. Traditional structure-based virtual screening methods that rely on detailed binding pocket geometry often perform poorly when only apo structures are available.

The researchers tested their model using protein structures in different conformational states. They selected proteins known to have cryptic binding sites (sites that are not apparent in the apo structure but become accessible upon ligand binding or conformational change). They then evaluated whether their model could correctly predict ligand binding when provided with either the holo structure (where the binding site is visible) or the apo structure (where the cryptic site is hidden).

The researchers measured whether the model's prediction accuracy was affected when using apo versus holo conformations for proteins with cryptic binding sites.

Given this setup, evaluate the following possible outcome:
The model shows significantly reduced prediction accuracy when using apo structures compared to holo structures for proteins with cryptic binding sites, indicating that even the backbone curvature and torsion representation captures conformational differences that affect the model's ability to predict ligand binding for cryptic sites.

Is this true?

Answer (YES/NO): NO